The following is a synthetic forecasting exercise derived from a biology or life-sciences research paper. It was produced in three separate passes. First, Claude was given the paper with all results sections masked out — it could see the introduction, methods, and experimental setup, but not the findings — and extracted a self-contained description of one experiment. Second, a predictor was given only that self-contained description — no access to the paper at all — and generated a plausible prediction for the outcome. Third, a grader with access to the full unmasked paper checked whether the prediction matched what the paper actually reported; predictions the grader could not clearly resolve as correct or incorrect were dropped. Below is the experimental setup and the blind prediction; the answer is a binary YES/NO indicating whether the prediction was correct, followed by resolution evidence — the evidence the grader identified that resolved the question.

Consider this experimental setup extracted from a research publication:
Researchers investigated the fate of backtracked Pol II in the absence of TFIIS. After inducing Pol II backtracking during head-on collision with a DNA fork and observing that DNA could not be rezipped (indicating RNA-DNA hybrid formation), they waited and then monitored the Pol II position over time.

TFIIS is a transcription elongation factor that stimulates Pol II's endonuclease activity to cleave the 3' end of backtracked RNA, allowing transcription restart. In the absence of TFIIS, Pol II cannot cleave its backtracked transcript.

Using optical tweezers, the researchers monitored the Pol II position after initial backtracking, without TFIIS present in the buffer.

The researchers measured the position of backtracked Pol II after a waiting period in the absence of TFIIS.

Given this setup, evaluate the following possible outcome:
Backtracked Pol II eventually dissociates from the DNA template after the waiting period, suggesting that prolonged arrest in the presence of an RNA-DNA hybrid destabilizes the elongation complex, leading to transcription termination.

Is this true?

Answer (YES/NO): NO